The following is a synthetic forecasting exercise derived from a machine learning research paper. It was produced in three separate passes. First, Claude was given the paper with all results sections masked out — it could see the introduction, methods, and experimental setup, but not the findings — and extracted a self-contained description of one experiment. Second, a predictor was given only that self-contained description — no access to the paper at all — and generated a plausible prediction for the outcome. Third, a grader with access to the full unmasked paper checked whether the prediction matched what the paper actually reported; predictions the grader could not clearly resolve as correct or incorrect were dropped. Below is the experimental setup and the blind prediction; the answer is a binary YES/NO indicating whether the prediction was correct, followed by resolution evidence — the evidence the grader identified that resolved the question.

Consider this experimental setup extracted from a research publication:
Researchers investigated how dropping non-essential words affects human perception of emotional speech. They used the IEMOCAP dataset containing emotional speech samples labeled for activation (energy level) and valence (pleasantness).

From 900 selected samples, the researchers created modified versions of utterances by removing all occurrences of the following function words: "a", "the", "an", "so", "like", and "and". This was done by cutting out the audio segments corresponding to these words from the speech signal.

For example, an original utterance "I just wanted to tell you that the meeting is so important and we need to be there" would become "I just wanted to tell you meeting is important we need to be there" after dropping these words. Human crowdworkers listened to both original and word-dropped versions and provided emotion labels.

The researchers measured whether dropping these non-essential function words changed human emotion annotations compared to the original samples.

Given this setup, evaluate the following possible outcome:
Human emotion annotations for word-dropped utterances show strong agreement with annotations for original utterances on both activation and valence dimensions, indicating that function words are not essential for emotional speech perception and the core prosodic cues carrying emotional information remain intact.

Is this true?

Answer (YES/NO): YES